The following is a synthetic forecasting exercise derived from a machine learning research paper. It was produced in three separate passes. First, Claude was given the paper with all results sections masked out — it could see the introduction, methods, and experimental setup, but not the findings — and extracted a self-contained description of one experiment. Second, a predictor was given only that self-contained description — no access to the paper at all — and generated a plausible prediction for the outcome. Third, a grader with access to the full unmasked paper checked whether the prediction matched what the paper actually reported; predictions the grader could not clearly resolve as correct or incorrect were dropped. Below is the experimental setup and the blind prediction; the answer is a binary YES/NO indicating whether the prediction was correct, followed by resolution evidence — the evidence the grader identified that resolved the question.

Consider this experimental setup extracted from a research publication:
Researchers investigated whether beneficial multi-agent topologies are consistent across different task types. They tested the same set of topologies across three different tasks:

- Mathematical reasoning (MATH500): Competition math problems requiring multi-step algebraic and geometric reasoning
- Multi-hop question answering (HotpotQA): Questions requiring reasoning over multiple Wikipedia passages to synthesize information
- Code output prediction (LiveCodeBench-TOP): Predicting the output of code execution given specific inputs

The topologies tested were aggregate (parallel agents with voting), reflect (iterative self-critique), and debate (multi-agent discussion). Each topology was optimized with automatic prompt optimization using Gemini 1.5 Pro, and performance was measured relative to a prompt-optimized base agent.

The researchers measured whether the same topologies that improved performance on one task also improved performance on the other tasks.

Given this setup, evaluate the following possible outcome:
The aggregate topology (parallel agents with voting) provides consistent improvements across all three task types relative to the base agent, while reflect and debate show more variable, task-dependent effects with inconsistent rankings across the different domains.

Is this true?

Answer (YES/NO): NO